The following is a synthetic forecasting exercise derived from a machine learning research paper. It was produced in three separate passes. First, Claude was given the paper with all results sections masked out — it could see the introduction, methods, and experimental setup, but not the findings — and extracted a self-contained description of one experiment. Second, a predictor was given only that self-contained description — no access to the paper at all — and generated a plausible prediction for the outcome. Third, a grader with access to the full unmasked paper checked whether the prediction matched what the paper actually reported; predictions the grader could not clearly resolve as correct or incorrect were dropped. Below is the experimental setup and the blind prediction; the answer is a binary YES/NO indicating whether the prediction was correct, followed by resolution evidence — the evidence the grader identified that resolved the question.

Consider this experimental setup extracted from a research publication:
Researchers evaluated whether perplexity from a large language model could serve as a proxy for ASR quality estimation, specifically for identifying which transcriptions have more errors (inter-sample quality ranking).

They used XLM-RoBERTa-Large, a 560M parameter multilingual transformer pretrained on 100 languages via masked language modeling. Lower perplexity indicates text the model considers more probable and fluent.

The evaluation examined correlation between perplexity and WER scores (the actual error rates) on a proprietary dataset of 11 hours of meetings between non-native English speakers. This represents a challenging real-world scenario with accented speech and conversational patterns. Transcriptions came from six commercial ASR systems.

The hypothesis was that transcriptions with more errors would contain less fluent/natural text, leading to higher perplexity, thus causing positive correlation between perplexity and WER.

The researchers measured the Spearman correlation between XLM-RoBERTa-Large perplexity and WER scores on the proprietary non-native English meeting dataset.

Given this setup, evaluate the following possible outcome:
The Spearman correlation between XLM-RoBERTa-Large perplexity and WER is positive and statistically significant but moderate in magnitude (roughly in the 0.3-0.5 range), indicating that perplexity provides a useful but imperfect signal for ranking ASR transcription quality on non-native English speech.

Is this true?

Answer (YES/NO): NO